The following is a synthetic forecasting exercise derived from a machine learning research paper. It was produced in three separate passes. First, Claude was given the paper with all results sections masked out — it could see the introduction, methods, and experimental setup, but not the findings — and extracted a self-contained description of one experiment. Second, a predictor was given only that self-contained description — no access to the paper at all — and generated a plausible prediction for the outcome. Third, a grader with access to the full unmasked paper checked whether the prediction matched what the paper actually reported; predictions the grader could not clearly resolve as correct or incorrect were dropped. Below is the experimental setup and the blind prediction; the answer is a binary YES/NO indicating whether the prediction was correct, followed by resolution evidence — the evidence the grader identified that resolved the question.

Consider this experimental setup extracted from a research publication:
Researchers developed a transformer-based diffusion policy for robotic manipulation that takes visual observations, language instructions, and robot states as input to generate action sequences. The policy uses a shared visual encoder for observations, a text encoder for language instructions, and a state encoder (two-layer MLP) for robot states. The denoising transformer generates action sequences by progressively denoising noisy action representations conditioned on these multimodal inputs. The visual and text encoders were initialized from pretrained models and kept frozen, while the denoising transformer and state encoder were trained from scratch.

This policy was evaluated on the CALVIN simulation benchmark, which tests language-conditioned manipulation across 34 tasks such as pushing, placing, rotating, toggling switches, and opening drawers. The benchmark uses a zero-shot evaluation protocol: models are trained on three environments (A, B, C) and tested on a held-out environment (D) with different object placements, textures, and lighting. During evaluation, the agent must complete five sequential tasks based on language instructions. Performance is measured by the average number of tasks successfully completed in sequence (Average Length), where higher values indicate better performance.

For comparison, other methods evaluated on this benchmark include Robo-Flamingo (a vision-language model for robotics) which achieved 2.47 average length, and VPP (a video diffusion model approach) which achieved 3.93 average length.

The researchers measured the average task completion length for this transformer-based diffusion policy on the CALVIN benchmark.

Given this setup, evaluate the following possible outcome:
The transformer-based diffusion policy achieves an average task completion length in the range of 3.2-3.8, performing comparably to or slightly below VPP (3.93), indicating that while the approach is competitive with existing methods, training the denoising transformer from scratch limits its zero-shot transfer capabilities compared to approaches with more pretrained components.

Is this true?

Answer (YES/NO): NO